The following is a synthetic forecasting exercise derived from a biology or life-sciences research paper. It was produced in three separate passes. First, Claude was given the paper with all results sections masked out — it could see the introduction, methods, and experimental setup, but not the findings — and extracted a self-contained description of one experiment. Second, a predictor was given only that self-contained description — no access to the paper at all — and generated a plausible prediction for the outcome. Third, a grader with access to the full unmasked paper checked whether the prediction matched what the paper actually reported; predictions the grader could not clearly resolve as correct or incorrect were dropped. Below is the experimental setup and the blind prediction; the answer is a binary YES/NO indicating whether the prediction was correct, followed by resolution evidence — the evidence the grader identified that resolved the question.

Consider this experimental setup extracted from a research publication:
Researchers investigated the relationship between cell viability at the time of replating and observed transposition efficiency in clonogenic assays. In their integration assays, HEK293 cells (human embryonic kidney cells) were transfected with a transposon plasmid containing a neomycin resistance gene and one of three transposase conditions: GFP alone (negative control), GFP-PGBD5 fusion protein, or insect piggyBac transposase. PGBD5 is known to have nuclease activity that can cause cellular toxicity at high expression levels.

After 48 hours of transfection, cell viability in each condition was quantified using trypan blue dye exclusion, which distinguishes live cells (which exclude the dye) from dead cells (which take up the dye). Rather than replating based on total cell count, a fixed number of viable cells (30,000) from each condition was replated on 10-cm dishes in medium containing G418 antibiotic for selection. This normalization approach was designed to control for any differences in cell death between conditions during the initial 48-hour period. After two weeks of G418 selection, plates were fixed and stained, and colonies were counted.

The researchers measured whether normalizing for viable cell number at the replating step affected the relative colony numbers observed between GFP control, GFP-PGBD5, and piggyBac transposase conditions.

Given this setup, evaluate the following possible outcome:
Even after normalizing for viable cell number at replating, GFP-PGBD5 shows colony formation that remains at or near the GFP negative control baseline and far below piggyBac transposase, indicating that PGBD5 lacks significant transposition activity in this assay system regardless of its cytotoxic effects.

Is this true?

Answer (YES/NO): NO